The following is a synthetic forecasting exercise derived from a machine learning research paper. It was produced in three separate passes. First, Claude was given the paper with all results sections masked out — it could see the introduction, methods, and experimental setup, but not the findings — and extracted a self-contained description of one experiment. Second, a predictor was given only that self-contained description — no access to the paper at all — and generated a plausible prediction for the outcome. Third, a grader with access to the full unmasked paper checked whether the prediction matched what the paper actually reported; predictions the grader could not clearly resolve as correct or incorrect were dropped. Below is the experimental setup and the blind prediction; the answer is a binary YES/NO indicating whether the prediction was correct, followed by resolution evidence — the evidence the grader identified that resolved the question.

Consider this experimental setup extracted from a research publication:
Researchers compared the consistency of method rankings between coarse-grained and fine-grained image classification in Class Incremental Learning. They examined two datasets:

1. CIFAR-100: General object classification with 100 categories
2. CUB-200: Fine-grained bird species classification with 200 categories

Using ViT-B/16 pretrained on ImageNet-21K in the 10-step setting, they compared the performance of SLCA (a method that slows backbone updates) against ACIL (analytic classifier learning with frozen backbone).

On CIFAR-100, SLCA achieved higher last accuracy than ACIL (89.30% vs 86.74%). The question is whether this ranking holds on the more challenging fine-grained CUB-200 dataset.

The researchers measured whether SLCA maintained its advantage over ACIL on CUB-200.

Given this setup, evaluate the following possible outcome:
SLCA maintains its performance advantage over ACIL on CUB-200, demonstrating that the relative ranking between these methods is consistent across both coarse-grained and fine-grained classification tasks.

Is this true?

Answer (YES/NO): NO